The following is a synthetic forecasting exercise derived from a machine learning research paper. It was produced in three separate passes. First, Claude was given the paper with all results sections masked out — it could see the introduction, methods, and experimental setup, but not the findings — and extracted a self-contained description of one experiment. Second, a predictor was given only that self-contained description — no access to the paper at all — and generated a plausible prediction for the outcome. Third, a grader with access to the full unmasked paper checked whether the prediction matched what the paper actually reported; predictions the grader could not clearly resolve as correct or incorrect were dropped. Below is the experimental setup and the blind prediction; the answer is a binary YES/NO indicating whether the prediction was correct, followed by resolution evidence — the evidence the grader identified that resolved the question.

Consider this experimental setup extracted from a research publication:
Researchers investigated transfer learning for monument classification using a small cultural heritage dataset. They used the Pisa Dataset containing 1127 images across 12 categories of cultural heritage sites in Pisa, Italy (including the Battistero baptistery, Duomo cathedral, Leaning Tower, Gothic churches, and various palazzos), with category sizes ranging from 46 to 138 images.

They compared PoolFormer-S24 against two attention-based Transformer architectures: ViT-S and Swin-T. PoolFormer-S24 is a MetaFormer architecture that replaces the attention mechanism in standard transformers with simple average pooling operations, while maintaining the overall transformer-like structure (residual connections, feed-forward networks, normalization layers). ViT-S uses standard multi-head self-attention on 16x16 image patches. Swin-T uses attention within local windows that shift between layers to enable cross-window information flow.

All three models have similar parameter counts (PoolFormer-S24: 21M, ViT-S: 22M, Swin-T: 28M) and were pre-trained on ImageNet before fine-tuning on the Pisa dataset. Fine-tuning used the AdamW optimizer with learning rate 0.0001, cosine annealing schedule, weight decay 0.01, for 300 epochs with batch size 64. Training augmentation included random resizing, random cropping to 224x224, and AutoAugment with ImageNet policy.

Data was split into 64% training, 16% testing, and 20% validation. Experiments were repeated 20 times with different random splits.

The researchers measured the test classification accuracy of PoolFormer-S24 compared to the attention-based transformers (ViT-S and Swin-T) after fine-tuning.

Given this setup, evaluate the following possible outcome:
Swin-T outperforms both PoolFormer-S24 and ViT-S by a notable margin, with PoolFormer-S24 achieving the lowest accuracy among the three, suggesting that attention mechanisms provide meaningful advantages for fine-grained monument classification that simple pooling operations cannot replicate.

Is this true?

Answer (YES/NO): NO